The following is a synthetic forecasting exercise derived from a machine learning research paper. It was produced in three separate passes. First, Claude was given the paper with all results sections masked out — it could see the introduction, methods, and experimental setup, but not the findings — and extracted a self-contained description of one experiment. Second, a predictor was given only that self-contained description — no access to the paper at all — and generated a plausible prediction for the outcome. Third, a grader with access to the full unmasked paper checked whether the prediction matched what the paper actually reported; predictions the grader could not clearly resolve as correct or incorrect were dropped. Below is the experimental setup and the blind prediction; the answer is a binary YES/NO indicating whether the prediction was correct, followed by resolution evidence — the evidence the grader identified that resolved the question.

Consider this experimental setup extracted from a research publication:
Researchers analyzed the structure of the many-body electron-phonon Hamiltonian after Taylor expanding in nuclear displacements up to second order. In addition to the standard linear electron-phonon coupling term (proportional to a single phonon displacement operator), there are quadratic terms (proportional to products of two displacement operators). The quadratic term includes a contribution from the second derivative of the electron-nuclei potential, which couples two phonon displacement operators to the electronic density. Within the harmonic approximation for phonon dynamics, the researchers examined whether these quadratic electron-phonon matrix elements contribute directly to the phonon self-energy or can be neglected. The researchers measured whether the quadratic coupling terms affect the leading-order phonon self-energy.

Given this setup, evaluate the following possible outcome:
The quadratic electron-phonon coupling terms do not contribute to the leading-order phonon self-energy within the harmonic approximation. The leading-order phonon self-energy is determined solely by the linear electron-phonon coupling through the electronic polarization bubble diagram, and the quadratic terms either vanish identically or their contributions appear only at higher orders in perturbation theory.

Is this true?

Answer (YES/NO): YES